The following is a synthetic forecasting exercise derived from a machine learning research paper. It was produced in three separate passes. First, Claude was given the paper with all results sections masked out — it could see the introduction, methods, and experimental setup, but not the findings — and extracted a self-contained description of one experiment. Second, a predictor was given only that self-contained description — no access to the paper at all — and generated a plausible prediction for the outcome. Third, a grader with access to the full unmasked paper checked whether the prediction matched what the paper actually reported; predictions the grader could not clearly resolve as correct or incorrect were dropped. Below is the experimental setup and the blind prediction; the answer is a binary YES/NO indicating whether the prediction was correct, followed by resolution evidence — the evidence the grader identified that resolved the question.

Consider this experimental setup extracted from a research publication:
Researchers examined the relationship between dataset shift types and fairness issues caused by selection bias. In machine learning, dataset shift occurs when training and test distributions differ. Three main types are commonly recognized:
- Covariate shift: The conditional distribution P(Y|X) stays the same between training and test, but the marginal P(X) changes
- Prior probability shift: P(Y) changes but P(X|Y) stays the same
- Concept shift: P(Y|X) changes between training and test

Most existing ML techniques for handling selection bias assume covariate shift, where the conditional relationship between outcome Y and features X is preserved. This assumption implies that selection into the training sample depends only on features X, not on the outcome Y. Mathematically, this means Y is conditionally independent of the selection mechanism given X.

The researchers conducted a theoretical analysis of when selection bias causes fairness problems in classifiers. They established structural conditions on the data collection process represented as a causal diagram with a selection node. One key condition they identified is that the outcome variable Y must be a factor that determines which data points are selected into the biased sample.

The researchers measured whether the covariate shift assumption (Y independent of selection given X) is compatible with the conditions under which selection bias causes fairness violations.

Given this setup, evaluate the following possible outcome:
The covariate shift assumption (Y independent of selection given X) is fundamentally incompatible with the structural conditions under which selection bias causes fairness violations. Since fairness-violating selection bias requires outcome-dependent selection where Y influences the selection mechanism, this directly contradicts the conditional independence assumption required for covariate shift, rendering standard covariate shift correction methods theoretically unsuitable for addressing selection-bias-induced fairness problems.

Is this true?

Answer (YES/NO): YES